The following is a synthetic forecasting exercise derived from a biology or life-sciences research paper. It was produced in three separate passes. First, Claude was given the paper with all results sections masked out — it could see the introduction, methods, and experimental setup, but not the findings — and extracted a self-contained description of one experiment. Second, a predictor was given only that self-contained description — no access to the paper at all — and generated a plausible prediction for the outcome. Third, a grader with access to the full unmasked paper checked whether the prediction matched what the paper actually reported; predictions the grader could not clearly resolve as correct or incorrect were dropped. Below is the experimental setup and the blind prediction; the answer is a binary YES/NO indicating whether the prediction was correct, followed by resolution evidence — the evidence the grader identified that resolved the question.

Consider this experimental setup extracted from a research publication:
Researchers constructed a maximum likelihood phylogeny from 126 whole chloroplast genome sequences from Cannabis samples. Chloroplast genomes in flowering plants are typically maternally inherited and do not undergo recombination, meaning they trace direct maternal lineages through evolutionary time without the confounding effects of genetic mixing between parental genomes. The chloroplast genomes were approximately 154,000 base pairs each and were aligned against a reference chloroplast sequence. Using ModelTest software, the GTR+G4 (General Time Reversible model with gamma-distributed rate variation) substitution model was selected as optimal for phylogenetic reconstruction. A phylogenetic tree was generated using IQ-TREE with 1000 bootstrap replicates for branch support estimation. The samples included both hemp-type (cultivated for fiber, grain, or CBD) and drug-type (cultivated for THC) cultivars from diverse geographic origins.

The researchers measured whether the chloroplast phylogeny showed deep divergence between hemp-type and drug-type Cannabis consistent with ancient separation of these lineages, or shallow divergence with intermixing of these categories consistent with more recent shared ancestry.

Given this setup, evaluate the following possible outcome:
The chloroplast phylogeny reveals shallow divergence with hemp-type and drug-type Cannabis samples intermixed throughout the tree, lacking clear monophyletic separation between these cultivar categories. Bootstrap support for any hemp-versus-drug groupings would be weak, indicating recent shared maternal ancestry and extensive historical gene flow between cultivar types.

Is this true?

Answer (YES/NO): YES